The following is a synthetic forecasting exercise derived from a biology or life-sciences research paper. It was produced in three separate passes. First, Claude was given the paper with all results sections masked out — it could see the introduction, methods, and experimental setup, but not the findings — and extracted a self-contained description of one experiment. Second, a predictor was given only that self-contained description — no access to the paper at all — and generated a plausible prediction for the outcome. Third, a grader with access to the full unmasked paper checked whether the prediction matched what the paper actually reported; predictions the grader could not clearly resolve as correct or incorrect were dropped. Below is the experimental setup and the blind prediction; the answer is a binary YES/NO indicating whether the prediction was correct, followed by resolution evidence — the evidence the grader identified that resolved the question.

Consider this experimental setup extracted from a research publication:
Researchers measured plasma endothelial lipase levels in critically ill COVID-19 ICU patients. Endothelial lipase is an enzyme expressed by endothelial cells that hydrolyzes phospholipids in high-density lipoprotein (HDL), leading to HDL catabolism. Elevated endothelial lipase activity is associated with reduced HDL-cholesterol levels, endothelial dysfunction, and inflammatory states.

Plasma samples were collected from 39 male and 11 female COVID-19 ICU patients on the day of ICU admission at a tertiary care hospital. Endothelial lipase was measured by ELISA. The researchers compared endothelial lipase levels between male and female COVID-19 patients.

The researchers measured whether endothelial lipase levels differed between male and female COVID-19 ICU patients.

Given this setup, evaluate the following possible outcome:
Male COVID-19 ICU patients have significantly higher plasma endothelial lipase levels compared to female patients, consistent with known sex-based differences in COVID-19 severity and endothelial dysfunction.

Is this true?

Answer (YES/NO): NO